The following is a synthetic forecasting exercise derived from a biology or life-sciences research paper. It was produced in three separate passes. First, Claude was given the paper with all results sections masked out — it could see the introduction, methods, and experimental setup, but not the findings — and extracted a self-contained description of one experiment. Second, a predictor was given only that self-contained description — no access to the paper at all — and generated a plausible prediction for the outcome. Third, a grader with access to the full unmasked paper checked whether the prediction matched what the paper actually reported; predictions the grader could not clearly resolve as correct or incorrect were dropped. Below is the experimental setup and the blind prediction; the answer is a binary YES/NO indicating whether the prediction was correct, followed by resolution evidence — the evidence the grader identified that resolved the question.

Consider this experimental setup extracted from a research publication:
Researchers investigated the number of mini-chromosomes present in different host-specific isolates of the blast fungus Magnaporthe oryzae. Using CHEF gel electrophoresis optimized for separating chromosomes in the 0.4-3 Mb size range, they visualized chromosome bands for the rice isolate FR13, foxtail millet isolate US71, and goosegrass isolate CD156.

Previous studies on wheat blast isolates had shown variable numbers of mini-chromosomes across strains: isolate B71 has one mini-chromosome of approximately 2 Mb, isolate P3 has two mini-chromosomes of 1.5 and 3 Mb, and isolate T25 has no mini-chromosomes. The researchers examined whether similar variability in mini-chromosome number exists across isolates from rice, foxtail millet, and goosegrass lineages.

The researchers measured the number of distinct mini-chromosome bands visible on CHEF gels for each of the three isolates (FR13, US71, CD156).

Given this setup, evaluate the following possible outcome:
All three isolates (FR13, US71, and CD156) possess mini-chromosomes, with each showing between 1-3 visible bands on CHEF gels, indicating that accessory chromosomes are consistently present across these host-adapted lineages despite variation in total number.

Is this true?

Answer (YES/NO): YES